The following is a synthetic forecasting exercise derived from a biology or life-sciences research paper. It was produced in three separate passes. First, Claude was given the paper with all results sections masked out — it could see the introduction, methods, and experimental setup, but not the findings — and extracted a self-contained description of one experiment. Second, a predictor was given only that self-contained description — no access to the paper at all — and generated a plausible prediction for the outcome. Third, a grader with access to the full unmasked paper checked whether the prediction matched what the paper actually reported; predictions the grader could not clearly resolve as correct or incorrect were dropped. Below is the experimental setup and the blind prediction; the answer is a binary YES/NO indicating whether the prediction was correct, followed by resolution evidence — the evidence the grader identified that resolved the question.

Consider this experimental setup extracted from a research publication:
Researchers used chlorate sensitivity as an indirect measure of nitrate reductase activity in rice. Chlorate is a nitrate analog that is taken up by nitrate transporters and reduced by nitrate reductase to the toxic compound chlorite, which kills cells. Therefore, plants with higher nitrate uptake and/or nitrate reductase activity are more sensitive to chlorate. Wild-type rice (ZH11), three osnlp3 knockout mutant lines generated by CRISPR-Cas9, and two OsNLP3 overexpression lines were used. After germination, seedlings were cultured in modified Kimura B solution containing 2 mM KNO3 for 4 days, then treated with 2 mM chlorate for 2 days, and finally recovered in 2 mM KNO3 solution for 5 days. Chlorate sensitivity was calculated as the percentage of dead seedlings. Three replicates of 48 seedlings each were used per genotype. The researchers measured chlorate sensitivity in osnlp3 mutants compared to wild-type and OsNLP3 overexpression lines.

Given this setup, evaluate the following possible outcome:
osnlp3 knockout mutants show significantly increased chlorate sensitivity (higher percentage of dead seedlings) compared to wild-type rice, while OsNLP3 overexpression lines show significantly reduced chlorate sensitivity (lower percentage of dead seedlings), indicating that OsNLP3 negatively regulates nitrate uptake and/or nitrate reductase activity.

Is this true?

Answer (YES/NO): NO